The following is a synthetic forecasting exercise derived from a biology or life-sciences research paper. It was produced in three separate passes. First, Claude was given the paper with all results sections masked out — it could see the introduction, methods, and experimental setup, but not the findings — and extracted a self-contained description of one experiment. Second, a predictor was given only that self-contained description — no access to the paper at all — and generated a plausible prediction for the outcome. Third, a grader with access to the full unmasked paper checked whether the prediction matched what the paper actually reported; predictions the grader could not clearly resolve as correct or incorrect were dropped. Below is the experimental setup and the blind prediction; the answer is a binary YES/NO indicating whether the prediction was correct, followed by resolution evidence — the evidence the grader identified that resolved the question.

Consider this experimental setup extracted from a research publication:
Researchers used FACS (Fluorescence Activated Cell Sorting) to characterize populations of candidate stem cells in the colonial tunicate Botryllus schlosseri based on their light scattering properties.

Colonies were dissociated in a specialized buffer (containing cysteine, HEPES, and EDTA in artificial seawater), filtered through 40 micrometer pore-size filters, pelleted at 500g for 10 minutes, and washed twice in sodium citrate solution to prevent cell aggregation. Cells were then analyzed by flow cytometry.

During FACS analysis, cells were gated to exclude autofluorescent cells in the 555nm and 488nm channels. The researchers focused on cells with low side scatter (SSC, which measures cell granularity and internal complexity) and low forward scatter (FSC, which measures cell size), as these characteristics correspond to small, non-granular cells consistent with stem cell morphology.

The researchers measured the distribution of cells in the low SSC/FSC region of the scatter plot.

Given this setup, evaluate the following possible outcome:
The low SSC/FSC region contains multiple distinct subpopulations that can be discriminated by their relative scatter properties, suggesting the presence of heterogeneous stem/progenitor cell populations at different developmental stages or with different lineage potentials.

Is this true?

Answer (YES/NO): YES